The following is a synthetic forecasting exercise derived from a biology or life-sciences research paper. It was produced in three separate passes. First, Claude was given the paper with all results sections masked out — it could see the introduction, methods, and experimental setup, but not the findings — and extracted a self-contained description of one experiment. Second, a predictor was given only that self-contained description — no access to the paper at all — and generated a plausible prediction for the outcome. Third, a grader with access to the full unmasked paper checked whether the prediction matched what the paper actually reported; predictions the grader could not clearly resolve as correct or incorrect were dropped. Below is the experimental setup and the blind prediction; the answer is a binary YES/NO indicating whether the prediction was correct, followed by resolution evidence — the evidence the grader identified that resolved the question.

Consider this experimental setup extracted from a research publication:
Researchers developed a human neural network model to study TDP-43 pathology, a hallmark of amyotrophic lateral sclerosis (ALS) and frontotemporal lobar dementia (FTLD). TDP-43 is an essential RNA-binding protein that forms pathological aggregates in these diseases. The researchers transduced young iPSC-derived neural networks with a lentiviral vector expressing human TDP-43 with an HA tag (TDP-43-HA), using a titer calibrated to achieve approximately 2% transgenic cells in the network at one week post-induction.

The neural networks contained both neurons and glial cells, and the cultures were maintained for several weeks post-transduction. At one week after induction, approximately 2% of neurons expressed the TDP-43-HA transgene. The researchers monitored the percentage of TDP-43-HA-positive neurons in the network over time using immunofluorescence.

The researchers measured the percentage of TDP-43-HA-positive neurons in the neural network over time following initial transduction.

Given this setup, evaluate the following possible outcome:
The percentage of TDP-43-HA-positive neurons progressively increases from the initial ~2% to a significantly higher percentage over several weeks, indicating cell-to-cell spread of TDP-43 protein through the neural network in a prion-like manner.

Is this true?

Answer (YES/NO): NO